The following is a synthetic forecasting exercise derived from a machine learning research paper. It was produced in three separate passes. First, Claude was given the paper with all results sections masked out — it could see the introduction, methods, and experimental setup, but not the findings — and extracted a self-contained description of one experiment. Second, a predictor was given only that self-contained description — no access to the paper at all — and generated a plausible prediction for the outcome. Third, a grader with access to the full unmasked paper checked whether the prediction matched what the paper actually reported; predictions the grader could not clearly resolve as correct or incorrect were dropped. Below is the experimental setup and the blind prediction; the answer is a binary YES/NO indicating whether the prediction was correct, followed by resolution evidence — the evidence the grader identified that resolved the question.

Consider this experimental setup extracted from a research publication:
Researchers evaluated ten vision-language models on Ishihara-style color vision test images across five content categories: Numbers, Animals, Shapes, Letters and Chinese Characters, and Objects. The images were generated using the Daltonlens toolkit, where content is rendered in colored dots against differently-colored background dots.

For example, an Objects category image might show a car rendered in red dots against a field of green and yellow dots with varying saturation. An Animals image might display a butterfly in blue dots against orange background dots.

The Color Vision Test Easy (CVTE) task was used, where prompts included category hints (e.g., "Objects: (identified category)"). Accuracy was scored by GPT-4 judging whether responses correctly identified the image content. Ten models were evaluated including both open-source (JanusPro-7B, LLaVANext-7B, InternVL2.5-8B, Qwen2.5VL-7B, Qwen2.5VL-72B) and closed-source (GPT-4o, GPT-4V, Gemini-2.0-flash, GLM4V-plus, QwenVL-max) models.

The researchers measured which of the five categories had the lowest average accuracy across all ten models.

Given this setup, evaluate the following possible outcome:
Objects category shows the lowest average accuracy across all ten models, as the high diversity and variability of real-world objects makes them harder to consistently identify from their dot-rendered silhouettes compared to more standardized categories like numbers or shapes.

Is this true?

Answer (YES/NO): YES